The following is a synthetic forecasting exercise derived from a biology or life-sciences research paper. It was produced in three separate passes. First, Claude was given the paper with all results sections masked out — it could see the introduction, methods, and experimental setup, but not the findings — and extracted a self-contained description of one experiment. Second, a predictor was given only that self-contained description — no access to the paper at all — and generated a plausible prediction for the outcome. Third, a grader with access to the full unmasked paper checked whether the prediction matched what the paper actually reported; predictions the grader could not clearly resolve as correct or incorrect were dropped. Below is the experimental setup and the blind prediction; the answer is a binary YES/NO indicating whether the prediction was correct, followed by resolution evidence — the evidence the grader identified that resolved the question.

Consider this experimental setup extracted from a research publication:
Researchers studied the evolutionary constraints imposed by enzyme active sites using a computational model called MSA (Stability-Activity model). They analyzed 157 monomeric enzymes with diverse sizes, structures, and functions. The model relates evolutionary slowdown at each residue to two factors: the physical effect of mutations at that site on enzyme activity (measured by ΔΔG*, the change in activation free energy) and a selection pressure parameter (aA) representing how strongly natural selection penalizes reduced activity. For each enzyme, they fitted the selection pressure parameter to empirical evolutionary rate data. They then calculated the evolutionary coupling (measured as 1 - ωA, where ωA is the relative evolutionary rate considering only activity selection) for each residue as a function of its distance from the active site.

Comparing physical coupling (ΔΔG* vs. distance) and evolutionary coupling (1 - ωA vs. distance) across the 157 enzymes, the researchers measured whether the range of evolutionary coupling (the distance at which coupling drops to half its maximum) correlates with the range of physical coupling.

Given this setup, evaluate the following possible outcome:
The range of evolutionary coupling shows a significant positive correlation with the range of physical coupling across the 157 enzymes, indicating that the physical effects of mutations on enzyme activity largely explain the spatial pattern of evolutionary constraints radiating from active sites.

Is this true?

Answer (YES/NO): NO